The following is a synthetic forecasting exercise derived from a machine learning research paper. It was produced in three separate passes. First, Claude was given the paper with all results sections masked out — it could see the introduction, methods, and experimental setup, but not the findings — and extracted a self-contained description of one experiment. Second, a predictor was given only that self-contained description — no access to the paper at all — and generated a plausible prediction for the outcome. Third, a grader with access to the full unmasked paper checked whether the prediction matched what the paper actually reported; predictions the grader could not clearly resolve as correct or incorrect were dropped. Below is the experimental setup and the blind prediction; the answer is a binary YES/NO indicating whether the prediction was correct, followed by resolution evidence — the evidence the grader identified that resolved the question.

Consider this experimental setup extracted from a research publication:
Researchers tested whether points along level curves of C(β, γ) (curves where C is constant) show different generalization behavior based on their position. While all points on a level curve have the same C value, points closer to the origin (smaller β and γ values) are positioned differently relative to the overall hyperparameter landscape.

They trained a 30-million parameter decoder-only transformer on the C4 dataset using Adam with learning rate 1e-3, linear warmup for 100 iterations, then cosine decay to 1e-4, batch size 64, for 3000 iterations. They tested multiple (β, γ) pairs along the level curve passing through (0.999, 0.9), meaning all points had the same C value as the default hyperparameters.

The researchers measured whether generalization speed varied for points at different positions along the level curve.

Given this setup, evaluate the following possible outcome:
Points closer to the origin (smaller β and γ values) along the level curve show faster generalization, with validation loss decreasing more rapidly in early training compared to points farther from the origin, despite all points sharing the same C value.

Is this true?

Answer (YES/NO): NO